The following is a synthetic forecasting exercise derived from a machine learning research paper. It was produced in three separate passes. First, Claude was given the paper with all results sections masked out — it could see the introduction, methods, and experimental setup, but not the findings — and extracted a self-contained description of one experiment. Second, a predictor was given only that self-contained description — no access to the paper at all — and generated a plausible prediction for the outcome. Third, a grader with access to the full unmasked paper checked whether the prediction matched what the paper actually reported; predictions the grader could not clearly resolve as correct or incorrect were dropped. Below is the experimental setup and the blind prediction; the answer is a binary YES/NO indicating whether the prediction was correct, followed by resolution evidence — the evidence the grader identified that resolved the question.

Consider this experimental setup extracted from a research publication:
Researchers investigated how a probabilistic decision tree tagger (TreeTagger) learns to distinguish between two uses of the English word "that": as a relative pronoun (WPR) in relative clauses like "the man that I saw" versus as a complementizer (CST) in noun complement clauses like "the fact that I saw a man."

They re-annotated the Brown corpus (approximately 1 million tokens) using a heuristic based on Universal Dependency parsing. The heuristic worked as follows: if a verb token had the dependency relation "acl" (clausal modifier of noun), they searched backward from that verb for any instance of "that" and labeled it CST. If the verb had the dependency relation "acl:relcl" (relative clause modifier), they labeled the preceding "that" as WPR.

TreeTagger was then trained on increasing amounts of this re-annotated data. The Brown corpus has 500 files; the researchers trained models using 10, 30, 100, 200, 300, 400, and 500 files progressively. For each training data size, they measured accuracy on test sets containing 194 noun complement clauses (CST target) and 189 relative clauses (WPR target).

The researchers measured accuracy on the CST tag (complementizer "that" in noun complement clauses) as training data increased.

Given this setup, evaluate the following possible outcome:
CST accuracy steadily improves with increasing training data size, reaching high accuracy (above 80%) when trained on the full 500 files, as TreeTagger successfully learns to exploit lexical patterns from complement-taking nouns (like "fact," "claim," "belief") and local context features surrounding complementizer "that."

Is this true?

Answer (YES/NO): NO